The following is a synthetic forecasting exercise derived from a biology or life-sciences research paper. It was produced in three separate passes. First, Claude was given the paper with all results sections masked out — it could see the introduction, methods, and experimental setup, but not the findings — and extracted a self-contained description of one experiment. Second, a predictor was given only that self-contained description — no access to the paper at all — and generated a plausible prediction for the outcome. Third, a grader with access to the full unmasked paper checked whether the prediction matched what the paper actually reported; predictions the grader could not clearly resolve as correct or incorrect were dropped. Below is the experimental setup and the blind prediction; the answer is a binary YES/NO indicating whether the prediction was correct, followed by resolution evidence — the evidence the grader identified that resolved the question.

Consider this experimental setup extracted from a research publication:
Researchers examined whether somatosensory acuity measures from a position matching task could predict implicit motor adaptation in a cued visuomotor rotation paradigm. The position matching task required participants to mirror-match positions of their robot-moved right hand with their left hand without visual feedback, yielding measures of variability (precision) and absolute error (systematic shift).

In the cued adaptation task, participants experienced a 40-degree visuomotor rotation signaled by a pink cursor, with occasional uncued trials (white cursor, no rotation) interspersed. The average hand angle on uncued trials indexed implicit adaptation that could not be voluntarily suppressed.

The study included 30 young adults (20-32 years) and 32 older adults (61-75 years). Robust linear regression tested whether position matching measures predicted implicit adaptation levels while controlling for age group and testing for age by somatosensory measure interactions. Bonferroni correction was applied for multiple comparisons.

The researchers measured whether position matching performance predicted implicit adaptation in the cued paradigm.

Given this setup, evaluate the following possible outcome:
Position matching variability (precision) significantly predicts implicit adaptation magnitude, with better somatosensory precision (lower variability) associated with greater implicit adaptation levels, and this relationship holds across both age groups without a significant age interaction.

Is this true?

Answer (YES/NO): NO